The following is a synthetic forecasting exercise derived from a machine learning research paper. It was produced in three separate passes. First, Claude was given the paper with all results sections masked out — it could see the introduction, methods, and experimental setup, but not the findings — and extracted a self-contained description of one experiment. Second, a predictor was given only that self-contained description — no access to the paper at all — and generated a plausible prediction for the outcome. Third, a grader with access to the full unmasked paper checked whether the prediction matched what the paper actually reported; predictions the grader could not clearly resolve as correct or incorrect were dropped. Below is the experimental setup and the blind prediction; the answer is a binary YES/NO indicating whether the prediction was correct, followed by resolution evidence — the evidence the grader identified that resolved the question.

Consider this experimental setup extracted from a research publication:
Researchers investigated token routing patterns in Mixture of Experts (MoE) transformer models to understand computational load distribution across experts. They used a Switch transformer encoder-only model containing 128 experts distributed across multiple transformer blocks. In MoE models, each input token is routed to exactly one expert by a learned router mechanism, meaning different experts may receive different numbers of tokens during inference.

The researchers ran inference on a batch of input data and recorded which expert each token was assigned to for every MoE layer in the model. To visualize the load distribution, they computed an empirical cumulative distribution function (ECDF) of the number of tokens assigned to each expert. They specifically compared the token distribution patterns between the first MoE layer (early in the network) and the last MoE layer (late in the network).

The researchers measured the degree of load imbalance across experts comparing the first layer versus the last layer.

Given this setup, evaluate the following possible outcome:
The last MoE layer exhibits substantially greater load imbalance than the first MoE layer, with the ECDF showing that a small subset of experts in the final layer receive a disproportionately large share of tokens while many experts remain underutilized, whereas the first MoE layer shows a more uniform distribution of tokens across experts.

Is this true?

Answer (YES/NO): YES